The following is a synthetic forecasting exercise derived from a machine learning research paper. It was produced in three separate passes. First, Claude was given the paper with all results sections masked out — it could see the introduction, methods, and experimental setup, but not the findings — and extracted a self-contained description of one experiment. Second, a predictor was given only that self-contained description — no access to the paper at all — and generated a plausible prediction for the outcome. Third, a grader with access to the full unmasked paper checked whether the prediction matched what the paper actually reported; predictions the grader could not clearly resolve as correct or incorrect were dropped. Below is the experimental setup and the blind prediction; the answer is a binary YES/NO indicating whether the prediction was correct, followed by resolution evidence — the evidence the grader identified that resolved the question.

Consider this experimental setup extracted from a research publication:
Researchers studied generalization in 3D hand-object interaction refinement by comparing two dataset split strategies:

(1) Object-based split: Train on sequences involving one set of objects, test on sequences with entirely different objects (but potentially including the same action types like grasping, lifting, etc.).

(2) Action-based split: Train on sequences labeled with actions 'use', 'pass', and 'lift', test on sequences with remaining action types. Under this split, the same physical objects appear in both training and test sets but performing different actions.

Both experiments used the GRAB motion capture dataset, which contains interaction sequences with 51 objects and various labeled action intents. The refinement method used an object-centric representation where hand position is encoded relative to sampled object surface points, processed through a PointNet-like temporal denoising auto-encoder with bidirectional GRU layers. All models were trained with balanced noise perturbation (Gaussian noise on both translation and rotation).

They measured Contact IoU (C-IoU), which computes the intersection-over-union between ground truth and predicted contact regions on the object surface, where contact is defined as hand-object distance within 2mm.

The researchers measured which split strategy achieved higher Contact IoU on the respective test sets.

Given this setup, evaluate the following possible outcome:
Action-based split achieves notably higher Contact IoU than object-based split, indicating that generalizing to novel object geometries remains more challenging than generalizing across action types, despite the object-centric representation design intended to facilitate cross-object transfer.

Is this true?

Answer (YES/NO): NO